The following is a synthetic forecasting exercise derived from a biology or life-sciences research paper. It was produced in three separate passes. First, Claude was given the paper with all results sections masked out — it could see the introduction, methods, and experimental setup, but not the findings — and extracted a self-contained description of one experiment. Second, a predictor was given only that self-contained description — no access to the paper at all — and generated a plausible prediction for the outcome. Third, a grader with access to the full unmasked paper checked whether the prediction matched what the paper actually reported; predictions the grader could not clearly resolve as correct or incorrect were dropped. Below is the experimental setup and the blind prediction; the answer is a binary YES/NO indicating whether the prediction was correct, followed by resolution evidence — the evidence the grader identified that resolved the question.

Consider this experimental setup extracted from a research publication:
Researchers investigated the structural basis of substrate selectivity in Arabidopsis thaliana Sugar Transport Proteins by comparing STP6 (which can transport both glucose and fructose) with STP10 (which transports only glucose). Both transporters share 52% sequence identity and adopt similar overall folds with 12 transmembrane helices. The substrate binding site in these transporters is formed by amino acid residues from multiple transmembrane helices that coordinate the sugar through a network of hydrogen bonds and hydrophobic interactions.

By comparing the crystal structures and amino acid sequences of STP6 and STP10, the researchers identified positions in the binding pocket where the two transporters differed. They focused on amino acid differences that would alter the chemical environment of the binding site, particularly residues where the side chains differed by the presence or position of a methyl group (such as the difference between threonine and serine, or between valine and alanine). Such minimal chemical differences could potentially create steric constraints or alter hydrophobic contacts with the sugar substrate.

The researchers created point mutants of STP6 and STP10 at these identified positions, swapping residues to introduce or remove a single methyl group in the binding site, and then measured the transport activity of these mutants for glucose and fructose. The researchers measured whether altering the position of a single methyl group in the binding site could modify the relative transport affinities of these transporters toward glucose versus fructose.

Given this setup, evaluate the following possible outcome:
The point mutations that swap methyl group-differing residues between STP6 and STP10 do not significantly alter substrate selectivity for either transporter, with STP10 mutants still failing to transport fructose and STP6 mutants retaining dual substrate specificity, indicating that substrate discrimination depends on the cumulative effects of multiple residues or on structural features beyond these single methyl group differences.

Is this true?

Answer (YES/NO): NO